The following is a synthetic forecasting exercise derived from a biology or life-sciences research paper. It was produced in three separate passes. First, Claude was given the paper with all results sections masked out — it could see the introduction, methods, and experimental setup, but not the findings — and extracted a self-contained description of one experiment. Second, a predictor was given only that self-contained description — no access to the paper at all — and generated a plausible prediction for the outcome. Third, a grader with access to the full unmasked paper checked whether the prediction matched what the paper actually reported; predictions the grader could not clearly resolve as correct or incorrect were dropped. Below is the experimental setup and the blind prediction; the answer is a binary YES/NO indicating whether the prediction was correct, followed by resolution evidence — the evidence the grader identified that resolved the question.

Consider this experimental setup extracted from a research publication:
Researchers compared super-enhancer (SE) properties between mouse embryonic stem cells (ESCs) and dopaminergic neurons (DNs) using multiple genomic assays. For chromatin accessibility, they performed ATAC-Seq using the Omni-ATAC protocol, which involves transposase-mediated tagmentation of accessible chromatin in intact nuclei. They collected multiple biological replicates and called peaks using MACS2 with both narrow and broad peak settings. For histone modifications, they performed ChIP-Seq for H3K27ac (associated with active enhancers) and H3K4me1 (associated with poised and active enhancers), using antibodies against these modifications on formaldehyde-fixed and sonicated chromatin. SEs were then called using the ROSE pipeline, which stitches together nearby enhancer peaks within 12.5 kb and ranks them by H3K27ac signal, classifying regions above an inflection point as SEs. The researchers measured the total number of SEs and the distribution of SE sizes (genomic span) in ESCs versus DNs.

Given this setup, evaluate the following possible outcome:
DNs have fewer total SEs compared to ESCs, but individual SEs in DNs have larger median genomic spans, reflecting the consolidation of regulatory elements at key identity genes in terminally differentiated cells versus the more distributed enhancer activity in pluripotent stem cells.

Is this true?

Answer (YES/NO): YES